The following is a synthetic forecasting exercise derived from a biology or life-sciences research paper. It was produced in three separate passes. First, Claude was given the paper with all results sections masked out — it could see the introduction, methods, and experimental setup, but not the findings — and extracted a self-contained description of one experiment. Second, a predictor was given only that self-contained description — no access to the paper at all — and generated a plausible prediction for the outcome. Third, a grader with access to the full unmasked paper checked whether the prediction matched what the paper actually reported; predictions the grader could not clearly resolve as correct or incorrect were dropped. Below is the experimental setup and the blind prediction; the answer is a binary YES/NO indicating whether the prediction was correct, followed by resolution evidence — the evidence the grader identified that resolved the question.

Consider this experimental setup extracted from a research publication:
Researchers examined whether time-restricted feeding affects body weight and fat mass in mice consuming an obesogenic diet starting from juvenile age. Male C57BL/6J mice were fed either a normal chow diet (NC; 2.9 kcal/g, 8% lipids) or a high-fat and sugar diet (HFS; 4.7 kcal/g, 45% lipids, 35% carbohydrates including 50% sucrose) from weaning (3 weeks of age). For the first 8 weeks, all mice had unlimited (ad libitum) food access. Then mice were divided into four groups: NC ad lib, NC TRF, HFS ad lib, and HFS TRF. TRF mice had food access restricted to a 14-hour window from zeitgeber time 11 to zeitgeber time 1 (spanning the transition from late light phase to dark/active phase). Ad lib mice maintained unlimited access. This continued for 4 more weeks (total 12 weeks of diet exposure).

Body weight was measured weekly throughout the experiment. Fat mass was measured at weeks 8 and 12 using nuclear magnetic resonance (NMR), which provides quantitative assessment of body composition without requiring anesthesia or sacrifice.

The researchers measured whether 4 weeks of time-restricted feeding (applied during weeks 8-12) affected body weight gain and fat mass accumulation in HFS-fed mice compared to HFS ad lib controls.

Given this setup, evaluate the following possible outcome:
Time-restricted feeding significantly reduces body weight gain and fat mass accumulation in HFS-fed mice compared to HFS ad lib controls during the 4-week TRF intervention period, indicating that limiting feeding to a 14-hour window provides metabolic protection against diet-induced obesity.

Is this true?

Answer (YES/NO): YES